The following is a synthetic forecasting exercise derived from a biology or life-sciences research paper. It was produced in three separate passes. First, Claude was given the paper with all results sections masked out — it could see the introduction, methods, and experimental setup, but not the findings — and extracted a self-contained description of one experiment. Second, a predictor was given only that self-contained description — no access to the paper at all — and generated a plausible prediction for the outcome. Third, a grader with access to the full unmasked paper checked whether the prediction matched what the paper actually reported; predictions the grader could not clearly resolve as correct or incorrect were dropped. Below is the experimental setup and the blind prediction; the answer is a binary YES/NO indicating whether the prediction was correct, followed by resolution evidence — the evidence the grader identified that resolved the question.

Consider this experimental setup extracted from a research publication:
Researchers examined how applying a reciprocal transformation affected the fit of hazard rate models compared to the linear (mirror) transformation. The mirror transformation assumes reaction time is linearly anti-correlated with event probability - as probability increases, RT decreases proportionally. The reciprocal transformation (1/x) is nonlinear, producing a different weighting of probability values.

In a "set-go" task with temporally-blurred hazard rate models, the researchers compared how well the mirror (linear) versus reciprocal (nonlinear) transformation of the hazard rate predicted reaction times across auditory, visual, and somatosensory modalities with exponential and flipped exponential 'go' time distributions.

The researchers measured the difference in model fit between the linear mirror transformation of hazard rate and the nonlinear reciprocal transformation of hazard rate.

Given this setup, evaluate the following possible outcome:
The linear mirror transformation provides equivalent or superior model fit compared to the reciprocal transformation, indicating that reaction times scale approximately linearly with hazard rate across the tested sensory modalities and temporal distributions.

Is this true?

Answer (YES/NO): NO